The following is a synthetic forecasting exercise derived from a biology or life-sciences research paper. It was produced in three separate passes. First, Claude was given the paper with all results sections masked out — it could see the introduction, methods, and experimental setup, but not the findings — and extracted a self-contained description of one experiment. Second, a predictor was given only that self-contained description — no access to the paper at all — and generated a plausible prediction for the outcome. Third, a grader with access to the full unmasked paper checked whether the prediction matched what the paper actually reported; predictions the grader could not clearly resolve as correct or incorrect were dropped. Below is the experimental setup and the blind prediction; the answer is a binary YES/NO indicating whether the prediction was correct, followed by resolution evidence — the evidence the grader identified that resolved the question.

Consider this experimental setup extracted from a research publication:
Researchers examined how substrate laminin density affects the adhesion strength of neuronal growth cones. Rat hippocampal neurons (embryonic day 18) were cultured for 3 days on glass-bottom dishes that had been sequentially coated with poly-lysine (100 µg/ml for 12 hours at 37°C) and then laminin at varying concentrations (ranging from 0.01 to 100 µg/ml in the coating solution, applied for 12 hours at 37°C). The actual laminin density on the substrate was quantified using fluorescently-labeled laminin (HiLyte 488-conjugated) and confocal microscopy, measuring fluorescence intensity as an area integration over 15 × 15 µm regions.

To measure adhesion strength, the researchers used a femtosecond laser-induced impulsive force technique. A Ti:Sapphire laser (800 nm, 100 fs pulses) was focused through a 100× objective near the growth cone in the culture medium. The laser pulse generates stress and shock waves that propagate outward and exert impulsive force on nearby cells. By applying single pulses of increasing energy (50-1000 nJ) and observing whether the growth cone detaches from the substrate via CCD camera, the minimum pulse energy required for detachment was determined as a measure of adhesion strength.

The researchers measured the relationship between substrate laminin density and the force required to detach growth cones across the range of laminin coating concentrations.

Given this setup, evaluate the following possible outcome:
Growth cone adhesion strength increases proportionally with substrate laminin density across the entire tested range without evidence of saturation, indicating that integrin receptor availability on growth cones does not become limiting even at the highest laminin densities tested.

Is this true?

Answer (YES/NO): NO